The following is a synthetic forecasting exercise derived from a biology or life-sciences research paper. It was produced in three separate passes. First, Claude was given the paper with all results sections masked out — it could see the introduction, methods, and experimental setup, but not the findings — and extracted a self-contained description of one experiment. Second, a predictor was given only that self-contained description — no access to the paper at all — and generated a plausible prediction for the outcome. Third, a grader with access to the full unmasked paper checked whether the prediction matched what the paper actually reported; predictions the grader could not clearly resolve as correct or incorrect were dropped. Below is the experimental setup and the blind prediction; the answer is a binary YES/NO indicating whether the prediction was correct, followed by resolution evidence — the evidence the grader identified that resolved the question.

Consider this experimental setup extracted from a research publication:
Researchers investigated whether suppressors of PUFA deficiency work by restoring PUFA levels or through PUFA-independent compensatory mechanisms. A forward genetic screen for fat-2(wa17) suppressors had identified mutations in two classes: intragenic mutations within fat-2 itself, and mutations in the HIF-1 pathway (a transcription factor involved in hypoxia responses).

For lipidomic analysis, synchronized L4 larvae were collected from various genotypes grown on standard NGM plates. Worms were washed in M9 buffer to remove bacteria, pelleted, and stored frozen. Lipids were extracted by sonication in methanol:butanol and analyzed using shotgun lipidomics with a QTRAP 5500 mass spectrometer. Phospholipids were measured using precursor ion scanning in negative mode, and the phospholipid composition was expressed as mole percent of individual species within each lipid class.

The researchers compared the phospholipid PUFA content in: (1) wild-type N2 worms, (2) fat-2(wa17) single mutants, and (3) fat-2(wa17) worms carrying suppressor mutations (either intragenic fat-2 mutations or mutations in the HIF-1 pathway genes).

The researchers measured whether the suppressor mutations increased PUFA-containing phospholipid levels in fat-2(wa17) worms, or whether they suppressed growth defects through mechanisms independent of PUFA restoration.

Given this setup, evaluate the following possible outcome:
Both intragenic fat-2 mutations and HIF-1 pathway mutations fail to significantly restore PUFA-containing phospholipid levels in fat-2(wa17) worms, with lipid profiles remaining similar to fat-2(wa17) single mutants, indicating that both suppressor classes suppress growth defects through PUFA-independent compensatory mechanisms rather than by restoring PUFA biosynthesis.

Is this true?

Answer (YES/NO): NO